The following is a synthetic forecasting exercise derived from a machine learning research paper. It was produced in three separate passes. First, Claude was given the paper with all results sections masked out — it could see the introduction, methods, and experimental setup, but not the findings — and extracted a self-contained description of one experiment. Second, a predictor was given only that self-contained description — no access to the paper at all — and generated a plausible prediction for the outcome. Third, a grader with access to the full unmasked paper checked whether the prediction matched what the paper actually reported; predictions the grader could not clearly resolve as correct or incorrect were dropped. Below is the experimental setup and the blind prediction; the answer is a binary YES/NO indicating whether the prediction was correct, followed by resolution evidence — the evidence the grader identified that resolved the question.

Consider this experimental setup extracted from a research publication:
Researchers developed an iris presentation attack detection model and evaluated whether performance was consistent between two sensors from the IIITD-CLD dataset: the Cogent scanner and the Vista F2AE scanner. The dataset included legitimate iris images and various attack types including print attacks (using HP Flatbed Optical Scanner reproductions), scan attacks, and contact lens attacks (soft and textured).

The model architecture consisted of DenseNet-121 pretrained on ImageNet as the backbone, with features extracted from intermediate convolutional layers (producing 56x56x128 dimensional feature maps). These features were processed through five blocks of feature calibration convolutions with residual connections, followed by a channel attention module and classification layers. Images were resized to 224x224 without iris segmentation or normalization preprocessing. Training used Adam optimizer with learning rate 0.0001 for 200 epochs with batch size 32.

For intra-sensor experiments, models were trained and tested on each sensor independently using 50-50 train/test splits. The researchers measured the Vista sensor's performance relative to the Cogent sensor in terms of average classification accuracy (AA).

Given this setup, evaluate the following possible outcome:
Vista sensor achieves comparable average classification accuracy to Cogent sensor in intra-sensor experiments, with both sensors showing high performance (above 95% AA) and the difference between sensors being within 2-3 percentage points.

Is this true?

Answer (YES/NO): YES